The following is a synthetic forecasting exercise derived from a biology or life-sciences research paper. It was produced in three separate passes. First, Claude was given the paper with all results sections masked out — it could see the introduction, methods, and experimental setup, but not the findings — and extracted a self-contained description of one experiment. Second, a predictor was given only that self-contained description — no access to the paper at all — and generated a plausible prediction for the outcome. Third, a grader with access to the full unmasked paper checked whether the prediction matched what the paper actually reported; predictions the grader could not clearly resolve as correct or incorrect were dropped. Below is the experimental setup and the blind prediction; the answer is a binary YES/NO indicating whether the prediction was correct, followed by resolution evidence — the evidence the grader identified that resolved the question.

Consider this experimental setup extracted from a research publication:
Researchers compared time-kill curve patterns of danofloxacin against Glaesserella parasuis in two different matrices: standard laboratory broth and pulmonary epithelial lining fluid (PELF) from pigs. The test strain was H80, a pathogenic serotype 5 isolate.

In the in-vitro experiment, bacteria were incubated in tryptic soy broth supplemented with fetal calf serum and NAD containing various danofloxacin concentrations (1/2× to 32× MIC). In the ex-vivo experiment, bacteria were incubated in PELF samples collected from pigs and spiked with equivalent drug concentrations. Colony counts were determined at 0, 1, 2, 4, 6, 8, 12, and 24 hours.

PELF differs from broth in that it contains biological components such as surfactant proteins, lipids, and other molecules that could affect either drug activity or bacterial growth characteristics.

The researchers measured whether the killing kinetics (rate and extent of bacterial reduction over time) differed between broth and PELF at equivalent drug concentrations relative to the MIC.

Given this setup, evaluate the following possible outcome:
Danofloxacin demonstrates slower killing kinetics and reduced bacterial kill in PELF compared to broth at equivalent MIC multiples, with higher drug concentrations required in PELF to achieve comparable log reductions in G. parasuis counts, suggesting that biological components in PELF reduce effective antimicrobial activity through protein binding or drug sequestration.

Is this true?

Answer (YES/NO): NO